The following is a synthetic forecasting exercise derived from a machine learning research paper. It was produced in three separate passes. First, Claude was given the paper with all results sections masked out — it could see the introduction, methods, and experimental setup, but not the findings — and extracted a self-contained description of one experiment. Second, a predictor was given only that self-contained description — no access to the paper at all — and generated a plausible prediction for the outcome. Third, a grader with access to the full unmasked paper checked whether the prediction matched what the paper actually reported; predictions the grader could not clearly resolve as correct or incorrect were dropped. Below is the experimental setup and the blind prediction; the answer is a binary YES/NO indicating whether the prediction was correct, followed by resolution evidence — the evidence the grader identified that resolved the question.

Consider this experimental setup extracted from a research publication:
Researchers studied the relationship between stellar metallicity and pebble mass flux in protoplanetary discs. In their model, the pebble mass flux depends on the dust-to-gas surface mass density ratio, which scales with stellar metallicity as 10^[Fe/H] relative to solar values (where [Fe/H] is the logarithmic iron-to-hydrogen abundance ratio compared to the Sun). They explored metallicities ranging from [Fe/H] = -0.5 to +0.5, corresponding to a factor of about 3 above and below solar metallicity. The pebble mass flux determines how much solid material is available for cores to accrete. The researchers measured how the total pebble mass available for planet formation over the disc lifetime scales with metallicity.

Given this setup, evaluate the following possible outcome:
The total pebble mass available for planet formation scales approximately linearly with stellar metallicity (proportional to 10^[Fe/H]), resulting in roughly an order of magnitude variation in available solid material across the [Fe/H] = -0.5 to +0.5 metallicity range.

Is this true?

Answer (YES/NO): NO